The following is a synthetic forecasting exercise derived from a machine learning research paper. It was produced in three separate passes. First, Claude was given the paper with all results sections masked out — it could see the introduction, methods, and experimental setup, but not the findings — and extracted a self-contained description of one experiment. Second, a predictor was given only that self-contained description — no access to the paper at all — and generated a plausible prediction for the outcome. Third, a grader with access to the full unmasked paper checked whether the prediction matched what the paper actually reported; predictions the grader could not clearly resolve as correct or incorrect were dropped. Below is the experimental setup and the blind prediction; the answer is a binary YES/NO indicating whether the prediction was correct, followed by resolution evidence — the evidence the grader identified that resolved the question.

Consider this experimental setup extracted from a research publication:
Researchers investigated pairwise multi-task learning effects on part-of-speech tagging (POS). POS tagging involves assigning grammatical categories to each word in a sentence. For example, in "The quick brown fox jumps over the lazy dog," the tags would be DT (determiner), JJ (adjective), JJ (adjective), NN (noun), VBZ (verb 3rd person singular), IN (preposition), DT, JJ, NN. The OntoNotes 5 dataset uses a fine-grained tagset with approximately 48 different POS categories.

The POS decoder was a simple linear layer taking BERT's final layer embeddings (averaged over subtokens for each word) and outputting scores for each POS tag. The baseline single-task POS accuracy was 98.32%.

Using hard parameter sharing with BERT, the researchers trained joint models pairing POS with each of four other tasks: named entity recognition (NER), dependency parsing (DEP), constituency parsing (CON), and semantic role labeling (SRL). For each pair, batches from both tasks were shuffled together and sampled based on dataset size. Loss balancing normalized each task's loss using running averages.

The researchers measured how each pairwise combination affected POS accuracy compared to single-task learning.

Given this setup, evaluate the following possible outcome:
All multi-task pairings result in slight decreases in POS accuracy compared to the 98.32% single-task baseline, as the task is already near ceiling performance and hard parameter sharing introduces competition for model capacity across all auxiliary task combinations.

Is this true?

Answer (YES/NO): YES